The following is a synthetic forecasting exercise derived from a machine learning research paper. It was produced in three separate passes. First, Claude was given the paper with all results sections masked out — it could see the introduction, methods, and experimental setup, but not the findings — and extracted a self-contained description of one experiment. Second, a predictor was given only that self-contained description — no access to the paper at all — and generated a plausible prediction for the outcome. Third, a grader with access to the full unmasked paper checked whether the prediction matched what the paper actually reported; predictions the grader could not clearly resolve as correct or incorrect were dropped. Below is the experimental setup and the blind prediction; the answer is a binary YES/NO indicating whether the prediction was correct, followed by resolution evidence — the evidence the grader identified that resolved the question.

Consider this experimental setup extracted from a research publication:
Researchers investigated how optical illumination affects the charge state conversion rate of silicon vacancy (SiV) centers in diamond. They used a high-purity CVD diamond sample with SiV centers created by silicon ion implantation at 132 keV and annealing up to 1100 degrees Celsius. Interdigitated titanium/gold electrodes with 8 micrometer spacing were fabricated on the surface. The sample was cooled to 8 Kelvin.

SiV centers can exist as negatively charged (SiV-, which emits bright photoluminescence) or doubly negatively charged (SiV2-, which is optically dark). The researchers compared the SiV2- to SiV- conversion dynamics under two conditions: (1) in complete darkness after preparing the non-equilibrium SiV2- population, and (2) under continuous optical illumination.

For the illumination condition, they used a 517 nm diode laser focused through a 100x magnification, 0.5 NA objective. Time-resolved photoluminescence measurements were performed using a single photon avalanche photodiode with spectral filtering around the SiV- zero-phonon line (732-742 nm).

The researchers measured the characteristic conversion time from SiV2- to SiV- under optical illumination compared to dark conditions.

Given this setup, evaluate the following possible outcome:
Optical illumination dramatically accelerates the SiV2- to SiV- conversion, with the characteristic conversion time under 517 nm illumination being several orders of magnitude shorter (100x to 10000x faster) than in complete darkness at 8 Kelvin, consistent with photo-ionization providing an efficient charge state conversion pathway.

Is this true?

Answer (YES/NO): NO